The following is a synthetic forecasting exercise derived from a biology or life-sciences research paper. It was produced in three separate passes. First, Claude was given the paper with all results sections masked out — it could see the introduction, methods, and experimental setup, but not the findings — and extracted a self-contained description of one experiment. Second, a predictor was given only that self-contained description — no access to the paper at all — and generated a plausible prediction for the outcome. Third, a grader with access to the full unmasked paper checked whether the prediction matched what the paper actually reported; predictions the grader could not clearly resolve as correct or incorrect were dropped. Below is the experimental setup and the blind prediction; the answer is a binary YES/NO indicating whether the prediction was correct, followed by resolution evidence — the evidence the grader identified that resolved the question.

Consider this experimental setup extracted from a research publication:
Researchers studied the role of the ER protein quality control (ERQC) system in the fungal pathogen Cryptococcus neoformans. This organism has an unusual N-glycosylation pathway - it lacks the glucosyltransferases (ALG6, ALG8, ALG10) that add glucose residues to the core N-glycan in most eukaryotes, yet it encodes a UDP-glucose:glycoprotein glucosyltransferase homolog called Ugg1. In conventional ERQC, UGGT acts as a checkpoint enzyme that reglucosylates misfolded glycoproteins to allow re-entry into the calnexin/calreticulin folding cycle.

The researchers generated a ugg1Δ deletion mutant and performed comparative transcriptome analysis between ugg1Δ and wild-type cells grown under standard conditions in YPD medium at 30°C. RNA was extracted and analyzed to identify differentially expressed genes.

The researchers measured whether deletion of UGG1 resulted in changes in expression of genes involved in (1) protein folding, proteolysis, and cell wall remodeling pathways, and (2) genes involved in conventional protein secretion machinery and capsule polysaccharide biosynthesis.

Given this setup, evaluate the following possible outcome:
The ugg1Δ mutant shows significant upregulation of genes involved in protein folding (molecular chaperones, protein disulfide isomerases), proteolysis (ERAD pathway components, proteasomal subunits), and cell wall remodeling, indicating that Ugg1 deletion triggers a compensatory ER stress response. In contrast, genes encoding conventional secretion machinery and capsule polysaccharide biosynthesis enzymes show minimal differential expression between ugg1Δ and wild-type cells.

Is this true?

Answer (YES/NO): YES